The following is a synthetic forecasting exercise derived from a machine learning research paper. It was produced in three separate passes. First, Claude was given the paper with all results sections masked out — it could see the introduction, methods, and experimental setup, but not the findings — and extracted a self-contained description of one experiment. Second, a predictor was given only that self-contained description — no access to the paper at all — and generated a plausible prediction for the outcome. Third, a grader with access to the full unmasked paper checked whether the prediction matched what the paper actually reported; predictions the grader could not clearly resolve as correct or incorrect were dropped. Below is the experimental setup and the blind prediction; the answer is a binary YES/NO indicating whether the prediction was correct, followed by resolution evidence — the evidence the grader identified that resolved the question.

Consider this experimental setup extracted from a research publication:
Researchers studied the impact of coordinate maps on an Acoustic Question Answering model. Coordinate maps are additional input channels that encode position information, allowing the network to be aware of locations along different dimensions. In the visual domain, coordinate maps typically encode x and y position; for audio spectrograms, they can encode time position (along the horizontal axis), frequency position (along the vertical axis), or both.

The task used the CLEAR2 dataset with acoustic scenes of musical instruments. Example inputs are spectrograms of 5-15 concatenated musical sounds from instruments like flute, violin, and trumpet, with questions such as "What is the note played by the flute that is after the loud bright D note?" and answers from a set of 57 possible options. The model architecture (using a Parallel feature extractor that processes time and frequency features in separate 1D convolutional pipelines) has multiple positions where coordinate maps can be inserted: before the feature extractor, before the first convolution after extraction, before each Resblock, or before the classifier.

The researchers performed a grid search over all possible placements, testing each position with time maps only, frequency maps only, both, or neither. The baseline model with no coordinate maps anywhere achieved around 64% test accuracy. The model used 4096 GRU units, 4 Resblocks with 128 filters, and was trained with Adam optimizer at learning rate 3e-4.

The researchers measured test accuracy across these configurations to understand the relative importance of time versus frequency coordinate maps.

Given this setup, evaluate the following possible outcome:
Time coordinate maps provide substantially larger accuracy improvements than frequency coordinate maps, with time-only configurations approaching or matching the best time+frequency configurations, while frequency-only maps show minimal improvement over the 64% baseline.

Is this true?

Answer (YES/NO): NO